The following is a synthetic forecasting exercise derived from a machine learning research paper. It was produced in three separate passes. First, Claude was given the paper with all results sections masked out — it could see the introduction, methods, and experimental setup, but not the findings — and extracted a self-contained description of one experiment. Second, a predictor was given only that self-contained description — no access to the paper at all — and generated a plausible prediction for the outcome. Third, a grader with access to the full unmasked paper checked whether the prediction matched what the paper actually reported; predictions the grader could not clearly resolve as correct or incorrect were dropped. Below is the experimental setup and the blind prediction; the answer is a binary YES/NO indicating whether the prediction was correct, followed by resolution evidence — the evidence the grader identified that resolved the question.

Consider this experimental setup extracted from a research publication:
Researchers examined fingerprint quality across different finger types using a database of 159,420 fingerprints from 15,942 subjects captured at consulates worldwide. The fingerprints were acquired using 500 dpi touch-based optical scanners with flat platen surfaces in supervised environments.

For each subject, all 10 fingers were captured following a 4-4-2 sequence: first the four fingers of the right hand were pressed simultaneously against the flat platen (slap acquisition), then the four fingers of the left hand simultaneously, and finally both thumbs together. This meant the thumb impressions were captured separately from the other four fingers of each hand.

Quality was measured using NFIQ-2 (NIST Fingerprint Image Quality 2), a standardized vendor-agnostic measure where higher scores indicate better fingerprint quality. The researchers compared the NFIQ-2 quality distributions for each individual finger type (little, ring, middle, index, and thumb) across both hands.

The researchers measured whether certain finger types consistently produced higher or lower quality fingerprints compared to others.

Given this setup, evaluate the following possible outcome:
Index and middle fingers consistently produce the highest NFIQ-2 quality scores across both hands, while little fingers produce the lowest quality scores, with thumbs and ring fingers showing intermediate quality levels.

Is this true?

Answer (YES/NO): NO